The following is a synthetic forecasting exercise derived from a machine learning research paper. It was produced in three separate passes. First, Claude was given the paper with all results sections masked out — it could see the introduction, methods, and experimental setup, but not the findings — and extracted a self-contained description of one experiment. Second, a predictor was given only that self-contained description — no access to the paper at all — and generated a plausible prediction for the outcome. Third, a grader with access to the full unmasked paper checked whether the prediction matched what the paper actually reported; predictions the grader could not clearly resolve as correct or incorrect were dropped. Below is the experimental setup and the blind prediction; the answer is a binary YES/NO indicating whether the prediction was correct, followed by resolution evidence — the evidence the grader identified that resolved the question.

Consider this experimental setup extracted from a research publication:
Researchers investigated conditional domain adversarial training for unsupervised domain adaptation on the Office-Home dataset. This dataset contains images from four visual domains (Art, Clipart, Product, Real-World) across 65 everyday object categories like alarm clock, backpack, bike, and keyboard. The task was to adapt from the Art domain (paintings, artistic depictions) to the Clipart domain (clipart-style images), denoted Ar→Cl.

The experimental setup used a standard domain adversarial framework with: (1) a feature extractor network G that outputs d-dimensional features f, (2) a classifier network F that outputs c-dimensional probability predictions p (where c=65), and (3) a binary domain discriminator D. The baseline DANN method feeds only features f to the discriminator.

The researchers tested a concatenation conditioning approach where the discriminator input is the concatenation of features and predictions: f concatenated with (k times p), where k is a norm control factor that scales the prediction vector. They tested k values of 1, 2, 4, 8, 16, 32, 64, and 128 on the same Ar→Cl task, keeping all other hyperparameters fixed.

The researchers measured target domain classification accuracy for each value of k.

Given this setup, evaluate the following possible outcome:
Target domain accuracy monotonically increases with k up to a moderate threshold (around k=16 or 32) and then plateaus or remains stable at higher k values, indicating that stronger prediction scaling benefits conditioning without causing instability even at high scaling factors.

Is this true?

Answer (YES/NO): NO